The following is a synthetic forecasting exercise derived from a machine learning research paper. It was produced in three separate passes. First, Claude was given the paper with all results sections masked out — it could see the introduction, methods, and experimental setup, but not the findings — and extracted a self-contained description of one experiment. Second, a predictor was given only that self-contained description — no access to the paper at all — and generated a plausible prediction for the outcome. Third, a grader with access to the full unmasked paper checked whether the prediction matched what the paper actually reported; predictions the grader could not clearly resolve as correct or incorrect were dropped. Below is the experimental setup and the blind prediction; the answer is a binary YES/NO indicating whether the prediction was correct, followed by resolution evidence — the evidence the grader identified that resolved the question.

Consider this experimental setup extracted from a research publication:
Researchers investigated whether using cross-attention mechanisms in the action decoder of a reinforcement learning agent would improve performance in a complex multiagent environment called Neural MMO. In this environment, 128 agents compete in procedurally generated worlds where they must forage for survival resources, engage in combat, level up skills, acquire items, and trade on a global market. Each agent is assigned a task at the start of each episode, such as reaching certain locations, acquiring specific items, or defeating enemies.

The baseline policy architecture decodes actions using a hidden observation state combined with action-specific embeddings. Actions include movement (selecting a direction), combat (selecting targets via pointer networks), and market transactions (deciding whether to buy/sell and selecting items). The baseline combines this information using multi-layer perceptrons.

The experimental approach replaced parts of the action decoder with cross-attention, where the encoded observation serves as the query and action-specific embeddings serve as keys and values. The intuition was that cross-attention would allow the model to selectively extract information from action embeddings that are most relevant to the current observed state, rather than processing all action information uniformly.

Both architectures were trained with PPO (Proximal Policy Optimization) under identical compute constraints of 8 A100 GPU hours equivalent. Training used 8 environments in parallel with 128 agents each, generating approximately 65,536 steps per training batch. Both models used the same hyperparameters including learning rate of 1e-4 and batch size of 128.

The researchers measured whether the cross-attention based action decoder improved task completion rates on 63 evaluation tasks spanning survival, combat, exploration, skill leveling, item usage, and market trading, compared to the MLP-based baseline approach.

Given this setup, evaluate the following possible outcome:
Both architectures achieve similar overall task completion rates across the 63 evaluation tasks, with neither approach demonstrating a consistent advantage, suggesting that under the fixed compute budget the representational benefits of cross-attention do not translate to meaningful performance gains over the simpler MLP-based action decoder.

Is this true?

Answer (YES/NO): YES